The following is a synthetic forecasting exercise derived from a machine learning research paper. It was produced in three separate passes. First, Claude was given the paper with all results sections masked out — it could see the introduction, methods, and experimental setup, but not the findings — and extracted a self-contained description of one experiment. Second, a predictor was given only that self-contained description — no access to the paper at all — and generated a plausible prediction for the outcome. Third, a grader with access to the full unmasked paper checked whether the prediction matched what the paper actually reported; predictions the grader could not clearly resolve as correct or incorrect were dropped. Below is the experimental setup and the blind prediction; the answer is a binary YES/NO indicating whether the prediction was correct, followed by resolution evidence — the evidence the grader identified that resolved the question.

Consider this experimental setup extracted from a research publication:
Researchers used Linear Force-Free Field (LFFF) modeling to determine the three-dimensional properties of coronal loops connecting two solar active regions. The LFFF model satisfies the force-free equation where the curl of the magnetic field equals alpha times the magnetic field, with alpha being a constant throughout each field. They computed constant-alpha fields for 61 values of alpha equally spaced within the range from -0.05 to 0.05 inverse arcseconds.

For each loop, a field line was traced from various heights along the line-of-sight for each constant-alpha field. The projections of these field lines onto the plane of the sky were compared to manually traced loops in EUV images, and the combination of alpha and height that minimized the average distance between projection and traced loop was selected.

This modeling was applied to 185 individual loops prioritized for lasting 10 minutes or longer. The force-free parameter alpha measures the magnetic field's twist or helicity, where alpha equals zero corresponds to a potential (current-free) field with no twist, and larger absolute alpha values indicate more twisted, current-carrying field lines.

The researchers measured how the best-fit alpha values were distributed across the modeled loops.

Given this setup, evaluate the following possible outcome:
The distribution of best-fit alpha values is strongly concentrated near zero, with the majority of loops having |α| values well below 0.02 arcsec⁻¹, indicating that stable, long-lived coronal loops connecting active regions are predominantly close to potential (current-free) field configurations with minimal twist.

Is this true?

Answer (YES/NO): NO